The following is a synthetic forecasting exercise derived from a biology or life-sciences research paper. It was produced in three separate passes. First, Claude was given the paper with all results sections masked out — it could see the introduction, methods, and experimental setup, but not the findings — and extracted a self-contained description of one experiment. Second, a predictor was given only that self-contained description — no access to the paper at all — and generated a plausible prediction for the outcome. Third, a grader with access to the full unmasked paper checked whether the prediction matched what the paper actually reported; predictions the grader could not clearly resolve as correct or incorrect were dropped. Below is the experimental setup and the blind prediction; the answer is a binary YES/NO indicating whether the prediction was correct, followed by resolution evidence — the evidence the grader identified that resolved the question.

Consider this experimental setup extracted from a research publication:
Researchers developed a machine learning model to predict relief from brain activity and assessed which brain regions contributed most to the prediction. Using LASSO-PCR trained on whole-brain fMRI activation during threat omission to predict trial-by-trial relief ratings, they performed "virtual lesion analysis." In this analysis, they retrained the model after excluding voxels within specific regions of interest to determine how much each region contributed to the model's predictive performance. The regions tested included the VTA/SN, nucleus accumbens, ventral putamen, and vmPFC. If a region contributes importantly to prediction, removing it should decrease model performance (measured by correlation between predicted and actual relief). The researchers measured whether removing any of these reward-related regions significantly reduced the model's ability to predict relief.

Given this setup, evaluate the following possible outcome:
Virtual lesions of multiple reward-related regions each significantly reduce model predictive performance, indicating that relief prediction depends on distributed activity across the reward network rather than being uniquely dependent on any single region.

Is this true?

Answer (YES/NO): NO